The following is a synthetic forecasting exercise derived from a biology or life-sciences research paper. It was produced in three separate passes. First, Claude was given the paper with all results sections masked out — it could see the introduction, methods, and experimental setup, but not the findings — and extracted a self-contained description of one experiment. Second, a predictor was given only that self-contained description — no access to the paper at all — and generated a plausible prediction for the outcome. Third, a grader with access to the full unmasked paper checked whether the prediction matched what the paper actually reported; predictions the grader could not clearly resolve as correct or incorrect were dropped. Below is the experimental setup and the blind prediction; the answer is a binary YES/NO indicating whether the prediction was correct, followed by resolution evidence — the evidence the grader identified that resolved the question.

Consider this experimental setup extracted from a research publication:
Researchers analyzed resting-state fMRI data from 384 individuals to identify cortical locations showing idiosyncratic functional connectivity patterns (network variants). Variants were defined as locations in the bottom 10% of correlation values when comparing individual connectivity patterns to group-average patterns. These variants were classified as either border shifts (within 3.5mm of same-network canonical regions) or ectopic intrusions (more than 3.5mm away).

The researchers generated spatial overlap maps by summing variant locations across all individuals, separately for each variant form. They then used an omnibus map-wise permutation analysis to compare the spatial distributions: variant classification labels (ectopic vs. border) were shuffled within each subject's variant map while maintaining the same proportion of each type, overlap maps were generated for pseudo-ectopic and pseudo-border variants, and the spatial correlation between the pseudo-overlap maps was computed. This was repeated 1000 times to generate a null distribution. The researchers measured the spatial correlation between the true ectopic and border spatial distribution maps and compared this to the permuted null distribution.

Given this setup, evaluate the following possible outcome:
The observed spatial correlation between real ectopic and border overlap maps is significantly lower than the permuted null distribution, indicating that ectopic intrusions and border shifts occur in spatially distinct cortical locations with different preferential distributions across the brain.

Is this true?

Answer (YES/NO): YES